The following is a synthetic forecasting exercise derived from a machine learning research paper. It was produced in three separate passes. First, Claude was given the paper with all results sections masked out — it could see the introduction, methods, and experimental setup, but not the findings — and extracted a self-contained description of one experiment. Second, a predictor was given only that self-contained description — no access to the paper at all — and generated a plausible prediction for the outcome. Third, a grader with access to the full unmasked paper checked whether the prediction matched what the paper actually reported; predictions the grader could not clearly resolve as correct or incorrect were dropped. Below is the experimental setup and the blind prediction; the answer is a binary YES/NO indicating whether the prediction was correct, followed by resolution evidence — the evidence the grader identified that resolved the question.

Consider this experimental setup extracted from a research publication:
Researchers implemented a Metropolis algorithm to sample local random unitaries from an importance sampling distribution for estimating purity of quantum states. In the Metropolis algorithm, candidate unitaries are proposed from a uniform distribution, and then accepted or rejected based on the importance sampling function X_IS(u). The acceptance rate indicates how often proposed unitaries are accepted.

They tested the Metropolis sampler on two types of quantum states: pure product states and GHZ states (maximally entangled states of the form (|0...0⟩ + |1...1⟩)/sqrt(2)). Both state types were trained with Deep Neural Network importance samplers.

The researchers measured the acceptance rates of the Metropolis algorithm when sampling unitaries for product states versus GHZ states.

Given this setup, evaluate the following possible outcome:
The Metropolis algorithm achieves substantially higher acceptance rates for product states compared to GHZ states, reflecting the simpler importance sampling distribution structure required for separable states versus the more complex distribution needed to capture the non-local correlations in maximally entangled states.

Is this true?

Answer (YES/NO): NO